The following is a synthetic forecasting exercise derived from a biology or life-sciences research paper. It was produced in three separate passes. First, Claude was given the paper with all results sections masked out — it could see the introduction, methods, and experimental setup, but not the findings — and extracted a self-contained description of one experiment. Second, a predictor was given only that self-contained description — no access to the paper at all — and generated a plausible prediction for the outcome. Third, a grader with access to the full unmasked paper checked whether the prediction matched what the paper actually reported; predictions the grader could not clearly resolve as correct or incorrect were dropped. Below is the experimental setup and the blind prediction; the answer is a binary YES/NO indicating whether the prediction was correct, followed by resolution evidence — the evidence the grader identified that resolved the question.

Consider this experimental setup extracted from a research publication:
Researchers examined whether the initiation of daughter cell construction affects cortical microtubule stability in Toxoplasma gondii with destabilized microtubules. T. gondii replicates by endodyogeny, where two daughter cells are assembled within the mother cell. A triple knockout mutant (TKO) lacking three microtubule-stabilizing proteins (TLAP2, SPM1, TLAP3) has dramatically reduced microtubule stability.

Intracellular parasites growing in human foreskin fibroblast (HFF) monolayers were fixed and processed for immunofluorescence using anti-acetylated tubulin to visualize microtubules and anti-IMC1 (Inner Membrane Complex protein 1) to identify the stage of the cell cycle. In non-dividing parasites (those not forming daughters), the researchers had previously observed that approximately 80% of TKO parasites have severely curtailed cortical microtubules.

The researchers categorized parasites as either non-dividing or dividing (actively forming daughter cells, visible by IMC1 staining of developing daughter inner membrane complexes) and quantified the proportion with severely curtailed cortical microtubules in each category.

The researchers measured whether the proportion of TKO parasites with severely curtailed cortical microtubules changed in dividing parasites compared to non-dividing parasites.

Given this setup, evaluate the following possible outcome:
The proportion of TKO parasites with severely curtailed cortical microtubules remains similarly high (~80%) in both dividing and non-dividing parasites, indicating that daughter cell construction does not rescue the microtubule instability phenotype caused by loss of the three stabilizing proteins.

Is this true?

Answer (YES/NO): NO